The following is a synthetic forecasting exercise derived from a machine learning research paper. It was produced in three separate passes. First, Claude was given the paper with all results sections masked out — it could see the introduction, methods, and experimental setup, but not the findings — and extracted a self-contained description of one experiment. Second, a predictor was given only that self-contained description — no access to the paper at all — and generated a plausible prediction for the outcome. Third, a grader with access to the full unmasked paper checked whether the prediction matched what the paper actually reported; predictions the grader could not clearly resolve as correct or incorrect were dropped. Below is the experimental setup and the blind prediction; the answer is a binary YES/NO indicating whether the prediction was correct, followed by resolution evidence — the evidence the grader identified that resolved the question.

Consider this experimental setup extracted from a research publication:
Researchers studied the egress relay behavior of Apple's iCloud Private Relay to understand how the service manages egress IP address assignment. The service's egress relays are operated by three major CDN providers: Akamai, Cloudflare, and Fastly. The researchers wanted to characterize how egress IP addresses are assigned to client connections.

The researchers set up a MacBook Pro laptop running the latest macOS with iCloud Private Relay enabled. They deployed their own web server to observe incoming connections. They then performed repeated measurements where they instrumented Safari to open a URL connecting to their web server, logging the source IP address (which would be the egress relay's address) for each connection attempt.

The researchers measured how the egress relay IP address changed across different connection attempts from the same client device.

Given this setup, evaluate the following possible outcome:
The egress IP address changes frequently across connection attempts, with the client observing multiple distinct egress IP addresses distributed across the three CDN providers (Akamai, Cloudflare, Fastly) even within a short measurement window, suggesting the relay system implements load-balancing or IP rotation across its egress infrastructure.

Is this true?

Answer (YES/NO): NO